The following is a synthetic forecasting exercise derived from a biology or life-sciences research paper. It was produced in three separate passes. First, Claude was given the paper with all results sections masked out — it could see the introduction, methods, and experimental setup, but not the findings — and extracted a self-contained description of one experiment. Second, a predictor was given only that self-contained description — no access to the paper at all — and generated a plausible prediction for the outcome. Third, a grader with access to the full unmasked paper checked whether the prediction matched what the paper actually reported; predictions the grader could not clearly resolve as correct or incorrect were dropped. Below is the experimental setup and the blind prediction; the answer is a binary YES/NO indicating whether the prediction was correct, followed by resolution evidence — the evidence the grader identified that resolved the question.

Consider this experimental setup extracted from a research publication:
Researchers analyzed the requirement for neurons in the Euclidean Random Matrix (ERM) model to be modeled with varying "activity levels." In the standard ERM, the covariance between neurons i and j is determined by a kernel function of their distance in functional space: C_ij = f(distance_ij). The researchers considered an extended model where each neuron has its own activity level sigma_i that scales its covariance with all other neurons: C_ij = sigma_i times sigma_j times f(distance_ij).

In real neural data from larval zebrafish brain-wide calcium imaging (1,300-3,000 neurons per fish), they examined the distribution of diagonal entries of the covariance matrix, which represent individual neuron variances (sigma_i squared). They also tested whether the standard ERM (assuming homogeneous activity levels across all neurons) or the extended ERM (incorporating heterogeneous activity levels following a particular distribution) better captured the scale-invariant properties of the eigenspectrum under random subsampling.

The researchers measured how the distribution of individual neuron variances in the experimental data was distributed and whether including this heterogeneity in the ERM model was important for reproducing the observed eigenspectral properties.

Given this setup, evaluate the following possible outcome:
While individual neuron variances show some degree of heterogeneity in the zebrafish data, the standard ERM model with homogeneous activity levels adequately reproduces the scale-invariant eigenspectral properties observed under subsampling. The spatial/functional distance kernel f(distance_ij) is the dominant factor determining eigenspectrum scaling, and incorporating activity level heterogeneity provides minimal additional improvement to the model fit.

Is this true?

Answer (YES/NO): NO